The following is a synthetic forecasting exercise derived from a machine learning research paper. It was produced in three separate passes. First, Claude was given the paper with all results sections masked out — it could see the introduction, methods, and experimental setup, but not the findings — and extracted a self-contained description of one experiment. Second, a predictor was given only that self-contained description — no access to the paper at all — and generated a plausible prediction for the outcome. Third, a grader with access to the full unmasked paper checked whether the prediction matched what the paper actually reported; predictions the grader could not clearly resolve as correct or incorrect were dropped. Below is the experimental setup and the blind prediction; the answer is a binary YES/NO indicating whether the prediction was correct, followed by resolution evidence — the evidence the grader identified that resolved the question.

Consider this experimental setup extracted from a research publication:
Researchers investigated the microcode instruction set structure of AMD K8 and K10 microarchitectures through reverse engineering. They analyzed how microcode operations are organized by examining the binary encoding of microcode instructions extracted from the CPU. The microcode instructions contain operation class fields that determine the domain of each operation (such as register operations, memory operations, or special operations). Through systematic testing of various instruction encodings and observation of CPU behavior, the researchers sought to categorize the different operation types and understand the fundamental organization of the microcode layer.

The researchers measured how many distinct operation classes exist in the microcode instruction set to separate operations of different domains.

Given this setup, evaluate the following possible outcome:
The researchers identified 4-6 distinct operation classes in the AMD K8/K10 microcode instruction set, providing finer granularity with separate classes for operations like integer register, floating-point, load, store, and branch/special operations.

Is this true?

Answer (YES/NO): YES